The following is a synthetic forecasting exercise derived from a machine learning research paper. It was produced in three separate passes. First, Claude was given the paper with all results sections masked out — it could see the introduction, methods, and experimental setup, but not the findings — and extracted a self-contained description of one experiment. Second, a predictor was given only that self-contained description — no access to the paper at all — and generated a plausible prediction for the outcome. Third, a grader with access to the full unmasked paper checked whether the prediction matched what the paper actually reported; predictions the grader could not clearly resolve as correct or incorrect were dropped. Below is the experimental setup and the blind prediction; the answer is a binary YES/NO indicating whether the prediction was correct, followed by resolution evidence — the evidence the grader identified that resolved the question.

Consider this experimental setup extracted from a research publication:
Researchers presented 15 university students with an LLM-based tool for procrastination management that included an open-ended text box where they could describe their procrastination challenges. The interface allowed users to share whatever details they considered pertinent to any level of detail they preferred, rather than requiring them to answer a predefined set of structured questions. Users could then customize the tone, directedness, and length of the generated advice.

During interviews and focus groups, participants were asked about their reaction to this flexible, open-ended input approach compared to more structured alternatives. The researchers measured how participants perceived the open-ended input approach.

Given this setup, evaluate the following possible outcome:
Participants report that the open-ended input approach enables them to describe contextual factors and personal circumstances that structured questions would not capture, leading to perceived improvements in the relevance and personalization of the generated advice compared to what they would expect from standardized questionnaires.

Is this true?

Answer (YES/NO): NO